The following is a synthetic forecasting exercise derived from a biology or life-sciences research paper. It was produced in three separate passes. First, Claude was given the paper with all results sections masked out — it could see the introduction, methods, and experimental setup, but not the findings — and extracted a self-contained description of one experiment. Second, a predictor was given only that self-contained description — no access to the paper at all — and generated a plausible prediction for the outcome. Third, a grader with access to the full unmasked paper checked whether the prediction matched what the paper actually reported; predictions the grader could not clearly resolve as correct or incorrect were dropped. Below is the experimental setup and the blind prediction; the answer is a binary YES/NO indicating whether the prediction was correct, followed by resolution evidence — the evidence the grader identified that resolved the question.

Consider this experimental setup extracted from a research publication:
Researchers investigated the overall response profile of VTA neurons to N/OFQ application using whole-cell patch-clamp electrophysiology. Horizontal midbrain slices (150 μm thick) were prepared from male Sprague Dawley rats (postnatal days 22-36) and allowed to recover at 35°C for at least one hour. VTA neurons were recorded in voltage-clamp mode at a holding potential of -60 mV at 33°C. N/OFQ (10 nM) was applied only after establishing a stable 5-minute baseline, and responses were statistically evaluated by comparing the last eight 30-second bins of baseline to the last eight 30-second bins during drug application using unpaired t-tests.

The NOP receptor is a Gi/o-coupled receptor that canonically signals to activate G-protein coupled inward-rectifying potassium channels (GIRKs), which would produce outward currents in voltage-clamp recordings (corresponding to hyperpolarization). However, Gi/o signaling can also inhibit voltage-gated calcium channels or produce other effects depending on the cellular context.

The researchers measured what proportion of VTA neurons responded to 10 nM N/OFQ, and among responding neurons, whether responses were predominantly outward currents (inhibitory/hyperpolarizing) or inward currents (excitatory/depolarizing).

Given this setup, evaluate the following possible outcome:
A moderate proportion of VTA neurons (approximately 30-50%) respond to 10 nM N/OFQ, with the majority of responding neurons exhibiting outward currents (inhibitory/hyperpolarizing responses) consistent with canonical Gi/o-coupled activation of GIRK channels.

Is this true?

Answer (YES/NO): NO